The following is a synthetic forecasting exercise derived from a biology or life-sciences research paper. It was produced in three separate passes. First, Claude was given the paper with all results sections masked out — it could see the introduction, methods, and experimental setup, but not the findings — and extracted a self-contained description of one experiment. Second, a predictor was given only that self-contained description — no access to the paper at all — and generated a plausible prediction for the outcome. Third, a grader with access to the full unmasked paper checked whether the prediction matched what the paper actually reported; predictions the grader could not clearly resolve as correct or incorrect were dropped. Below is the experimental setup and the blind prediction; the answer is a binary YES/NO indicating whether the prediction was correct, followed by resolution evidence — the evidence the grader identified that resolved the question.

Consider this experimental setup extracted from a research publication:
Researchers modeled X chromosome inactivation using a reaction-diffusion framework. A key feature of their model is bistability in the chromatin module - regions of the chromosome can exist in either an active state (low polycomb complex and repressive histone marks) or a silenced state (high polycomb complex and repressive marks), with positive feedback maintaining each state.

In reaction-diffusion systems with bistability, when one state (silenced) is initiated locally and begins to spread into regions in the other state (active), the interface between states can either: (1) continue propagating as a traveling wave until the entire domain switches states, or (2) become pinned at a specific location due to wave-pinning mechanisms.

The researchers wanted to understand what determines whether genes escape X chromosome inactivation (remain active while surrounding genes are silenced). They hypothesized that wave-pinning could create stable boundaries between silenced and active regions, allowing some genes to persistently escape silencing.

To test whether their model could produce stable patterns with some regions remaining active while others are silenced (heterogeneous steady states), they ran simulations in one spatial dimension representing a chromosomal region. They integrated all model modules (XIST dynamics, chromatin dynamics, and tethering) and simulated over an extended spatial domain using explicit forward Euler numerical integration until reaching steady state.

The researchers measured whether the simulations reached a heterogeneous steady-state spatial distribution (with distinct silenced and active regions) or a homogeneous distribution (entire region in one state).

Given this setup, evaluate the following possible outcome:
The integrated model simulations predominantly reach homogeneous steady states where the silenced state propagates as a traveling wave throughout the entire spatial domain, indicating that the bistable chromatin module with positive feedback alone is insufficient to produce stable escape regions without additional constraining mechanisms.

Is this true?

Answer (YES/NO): NO